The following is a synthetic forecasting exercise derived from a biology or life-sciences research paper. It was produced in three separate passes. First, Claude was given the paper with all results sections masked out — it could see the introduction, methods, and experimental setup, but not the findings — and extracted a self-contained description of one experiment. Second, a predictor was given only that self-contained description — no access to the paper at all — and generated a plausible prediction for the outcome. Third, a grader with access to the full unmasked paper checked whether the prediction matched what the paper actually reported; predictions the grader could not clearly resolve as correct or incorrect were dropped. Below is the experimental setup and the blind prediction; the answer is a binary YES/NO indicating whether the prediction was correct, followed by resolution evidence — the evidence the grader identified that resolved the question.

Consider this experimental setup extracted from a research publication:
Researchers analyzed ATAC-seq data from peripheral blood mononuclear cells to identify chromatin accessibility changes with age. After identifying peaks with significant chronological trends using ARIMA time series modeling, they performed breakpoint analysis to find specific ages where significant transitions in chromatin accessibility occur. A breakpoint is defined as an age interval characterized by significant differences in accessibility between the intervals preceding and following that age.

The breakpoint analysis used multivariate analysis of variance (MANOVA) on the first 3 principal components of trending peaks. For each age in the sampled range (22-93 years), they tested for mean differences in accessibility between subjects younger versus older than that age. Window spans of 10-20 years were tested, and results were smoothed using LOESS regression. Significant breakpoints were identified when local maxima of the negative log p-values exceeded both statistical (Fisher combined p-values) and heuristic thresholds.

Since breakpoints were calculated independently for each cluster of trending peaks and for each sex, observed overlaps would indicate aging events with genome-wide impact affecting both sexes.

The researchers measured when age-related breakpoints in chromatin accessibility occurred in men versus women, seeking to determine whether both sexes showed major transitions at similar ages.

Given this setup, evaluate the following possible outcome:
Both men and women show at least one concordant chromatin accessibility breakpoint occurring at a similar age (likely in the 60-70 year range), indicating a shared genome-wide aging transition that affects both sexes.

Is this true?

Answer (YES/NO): NO